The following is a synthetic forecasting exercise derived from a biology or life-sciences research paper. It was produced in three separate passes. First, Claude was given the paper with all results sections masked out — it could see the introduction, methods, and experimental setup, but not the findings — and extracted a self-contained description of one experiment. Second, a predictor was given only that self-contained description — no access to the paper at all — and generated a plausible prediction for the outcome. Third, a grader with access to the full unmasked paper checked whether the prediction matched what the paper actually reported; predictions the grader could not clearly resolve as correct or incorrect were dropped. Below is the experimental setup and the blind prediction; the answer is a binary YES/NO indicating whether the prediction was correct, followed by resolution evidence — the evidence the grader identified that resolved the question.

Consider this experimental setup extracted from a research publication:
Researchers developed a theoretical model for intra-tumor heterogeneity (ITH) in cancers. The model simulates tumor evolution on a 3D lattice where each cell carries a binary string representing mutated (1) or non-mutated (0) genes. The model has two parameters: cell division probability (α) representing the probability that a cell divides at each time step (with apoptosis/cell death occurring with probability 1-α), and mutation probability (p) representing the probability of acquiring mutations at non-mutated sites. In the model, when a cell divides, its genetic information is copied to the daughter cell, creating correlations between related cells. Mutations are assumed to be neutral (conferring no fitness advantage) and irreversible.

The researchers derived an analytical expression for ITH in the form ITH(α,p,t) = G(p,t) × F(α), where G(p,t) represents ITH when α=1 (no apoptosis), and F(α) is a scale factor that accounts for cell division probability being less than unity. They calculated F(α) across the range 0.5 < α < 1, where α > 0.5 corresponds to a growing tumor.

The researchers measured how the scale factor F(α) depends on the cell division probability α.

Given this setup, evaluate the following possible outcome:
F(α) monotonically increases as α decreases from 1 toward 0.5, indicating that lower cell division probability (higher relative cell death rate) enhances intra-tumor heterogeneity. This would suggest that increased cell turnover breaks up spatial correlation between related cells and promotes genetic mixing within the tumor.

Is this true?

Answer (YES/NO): NO